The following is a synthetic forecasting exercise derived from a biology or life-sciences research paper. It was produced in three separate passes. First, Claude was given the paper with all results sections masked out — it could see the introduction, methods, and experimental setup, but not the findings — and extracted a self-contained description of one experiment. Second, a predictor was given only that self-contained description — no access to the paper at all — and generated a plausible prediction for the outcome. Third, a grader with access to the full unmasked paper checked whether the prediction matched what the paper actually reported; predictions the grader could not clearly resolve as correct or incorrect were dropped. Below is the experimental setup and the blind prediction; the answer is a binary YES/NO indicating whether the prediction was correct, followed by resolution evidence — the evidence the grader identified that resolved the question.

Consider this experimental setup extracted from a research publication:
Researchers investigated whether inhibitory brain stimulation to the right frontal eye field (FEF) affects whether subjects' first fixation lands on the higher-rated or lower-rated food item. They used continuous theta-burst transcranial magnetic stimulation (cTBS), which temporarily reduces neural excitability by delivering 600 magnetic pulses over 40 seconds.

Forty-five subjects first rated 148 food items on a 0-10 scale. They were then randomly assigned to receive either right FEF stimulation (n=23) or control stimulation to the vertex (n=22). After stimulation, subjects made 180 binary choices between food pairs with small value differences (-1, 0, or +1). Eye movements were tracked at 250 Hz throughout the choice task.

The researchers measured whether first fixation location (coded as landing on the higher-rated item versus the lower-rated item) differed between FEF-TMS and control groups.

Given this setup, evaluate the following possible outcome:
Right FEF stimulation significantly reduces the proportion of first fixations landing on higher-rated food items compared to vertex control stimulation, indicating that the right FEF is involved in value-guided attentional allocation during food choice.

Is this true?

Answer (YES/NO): NO